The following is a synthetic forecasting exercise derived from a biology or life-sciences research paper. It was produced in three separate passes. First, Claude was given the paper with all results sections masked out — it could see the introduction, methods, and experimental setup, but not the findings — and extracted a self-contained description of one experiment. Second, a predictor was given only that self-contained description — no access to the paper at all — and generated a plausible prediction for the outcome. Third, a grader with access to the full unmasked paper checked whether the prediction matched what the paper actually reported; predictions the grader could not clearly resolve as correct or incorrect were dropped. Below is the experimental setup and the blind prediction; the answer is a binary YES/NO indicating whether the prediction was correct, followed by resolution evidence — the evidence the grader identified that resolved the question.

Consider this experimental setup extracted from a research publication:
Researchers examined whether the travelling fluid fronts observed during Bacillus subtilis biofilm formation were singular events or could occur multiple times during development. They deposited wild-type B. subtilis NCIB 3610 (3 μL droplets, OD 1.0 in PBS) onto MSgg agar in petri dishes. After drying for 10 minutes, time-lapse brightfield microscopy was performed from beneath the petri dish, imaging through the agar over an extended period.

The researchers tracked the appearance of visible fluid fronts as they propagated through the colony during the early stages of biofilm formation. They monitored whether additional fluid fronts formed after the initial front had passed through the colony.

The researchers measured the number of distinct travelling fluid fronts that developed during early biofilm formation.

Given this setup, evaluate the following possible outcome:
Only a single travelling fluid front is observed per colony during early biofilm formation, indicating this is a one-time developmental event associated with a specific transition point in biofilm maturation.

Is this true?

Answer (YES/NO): YES